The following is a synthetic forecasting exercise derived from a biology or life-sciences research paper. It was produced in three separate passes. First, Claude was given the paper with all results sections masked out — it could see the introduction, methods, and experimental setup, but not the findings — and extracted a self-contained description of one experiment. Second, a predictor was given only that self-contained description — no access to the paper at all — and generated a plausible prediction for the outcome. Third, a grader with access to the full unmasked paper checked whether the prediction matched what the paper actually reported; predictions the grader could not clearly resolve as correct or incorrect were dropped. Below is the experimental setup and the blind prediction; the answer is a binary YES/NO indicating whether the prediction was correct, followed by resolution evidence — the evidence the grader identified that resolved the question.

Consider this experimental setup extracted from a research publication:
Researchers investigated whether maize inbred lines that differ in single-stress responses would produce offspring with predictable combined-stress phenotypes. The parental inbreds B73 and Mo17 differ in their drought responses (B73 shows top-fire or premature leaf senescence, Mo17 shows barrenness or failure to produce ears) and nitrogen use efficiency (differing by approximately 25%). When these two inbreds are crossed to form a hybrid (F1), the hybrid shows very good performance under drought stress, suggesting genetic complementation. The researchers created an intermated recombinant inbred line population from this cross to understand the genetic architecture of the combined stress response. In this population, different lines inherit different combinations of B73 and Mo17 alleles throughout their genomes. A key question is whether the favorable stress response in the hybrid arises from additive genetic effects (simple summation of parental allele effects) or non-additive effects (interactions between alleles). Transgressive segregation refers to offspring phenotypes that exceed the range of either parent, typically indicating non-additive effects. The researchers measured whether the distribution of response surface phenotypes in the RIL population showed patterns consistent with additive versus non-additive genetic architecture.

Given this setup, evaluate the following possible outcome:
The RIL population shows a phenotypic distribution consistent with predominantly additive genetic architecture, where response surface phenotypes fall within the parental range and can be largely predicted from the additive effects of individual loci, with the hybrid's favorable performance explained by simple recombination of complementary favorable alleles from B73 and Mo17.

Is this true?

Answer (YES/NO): NO